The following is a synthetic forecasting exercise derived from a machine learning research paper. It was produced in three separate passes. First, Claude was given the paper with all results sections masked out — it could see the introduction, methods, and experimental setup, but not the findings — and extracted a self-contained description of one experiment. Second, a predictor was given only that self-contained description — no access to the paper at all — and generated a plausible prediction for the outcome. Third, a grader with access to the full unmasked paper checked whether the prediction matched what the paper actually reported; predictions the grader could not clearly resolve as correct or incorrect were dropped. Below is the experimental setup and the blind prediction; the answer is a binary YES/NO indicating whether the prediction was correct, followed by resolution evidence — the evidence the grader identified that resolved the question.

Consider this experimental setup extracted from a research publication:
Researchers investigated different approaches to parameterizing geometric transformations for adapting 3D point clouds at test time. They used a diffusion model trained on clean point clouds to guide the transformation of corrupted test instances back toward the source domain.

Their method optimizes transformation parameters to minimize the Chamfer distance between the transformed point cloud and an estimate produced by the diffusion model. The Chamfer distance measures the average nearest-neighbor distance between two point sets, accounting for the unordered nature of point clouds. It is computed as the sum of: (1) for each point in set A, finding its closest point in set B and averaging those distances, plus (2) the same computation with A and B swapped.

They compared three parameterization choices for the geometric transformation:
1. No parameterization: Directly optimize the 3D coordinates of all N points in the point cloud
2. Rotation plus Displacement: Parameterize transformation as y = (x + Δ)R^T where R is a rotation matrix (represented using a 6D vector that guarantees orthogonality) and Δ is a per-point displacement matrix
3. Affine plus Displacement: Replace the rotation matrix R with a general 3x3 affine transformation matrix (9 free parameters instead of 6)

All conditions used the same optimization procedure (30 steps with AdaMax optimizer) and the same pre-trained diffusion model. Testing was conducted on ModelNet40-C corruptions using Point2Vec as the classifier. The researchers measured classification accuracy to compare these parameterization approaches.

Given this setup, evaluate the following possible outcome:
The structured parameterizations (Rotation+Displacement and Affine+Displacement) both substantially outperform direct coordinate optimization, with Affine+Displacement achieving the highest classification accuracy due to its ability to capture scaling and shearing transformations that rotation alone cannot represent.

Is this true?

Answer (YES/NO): NO